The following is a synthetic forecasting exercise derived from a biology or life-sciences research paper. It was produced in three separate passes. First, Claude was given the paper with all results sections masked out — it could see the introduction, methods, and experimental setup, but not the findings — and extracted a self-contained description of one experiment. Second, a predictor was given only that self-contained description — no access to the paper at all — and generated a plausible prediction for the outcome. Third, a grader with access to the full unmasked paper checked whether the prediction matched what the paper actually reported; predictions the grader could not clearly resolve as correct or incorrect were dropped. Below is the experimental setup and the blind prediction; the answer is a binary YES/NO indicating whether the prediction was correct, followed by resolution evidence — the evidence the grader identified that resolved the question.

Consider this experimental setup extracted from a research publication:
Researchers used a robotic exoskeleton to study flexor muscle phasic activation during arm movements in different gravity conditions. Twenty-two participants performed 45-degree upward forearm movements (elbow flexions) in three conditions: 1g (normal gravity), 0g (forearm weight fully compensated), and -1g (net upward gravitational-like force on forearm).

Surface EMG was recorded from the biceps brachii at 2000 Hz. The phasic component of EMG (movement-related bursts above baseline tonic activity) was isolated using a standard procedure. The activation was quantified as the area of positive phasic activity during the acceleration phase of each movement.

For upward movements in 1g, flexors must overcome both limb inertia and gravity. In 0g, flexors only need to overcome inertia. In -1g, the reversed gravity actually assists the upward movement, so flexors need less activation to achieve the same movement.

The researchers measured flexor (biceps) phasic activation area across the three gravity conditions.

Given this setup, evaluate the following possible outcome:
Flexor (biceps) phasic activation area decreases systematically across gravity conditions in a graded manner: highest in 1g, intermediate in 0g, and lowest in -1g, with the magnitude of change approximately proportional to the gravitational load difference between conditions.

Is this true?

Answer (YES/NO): NO